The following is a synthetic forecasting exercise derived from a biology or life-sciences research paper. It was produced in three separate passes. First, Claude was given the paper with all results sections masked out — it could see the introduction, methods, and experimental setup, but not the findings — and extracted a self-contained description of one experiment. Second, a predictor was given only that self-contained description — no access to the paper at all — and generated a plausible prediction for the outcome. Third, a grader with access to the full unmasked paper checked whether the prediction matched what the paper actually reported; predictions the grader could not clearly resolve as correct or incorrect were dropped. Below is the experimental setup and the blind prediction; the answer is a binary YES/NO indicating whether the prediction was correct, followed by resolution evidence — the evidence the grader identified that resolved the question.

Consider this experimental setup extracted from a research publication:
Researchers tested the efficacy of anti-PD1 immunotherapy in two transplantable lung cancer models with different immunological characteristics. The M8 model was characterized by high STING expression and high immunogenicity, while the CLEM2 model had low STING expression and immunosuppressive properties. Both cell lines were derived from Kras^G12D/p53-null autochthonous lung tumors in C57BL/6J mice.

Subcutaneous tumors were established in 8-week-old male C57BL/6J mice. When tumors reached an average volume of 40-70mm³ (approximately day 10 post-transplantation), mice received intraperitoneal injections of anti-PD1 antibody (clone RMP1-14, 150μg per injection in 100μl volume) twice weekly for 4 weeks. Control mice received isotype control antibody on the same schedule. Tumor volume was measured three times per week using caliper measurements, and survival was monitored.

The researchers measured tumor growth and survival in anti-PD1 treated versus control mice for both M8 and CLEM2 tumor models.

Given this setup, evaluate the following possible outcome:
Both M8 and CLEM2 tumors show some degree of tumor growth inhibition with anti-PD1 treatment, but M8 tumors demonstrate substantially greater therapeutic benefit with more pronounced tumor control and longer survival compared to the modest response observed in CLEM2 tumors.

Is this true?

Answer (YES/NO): NO